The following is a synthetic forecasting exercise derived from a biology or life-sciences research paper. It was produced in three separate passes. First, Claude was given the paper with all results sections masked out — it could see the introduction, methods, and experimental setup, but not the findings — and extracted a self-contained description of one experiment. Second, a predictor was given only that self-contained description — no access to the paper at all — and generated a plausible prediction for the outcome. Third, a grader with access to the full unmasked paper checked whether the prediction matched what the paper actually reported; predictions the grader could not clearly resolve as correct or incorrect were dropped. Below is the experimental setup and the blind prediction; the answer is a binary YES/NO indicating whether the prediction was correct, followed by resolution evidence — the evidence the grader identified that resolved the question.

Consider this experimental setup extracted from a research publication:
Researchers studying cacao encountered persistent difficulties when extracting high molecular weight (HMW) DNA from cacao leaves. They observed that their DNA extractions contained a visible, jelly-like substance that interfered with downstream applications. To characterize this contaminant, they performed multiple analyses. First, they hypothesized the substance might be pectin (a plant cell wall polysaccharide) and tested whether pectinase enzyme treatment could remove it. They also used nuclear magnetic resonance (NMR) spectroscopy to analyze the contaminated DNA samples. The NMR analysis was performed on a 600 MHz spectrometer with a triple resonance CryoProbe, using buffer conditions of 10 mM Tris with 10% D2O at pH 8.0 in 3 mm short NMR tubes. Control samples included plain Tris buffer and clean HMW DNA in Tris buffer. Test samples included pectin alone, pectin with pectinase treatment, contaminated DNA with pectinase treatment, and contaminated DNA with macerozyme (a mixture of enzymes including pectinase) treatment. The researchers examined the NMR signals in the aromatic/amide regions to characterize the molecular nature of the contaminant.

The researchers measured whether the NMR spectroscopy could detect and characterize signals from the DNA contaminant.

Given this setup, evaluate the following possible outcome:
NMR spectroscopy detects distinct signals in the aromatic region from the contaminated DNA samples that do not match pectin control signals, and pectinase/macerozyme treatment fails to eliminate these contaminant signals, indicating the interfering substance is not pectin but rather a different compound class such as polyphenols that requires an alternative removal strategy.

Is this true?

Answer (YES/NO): NO